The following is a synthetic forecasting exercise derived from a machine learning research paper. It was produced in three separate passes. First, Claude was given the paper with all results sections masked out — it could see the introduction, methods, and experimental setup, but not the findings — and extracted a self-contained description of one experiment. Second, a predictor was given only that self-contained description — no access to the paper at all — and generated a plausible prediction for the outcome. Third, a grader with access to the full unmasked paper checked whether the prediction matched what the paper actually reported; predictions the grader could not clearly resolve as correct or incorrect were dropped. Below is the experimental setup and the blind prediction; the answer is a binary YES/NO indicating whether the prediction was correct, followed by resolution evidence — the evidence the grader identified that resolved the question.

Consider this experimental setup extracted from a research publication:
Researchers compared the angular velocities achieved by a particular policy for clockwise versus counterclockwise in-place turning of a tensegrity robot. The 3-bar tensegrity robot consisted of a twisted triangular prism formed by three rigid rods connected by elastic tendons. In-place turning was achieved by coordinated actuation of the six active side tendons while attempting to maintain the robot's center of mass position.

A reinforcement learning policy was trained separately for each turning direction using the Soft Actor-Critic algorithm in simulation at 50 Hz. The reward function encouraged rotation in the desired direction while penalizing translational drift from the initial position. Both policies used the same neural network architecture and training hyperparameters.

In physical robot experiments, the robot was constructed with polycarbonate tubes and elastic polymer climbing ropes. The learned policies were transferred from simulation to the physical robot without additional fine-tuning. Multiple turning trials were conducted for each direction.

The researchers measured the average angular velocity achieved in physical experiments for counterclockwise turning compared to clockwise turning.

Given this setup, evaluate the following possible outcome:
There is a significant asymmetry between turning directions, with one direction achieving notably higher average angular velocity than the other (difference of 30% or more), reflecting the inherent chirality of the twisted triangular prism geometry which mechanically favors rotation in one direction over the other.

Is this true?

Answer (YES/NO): YES